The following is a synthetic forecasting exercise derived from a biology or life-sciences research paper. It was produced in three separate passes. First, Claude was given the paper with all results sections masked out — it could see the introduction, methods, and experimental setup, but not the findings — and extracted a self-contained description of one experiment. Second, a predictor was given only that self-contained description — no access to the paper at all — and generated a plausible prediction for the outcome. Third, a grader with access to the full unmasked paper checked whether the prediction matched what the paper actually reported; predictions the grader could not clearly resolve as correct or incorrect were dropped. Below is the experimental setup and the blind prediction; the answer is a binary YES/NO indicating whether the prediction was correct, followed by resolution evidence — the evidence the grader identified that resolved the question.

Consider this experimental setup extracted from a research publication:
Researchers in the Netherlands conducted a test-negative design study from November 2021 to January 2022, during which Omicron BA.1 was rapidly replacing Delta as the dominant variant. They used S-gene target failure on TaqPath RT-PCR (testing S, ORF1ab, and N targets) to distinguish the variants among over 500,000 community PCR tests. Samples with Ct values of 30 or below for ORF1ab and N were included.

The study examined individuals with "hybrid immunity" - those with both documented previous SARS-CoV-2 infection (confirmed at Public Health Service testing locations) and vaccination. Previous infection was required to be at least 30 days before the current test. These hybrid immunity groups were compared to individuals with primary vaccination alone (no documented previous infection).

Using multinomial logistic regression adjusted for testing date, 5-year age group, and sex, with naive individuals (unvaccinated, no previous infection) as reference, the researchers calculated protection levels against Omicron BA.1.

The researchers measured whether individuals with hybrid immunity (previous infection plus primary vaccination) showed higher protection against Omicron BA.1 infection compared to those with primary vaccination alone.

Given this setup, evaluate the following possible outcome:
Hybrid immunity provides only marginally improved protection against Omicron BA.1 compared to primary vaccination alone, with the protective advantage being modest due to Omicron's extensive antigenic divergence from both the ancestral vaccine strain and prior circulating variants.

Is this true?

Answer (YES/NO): NO